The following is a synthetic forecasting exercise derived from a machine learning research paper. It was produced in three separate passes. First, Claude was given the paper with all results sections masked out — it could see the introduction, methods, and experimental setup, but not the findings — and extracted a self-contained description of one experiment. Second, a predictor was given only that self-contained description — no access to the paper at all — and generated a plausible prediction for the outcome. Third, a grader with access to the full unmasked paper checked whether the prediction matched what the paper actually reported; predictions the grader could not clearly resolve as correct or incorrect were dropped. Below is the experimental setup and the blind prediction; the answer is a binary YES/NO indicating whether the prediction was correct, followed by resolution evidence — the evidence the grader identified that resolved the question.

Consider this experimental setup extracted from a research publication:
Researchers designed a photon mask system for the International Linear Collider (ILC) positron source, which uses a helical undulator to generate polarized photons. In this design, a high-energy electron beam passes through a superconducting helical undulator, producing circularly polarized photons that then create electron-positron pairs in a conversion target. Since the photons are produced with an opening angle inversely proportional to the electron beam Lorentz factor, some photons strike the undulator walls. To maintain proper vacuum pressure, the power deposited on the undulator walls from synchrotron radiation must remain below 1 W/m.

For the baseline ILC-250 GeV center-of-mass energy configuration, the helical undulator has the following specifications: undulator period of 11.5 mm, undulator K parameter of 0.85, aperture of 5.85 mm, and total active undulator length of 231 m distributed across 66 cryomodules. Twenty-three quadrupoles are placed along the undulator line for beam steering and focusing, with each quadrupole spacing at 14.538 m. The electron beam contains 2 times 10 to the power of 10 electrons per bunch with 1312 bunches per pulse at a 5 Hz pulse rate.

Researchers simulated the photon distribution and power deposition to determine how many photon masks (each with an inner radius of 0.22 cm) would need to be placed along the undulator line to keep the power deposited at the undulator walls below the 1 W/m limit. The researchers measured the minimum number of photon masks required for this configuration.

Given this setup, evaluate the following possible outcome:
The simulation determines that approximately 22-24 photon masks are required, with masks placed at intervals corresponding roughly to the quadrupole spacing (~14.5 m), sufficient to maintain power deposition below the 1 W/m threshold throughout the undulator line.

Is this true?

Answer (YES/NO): YES